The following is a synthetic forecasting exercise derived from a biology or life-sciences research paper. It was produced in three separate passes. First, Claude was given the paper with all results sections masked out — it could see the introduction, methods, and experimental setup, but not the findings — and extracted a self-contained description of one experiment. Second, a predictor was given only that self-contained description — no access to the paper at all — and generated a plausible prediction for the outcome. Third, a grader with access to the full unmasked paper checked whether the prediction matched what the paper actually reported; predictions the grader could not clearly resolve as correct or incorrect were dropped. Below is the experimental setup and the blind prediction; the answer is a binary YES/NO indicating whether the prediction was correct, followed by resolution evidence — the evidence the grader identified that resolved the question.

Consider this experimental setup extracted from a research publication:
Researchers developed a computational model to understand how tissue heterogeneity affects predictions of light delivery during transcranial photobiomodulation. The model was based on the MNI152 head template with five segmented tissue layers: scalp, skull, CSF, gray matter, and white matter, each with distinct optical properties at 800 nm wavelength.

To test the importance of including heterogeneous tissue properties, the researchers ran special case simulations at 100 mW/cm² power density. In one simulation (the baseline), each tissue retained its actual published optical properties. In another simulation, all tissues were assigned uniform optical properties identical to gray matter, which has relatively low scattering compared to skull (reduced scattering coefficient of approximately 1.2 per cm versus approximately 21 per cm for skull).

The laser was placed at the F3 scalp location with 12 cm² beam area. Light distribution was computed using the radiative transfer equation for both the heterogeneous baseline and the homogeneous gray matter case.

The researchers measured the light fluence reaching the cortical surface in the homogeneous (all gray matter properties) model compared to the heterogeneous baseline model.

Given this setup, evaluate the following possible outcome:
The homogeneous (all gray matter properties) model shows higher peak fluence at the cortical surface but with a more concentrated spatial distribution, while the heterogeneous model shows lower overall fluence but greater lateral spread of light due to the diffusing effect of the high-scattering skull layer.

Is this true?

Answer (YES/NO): NO